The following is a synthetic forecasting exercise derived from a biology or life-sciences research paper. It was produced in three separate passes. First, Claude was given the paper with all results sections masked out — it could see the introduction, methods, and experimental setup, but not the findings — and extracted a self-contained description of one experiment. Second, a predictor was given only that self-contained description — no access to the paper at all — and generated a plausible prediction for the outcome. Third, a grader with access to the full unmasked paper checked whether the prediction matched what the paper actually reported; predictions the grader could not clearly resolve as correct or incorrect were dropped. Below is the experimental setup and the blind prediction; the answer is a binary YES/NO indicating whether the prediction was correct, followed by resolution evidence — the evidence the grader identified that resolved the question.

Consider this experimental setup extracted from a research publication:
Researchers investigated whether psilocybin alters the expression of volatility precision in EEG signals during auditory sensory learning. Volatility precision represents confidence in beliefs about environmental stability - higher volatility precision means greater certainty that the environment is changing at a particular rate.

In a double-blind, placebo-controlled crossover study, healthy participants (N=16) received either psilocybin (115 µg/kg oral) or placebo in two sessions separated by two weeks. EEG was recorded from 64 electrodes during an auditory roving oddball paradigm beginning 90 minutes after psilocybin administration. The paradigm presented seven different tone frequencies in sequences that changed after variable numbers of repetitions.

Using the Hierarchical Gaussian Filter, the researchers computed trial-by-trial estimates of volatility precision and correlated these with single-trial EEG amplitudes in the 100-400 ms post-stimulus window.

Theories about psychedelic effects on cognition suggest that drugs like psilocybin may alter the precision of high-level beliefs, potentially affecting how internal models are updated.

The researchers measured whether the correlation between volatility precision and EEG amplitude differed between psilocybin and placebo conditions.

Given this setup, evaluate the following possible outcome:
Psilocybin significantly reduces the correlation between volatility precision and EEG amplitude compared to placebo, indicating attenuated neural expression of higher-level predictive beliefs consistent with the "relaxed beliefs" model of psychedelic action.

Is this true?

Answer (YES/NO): NO